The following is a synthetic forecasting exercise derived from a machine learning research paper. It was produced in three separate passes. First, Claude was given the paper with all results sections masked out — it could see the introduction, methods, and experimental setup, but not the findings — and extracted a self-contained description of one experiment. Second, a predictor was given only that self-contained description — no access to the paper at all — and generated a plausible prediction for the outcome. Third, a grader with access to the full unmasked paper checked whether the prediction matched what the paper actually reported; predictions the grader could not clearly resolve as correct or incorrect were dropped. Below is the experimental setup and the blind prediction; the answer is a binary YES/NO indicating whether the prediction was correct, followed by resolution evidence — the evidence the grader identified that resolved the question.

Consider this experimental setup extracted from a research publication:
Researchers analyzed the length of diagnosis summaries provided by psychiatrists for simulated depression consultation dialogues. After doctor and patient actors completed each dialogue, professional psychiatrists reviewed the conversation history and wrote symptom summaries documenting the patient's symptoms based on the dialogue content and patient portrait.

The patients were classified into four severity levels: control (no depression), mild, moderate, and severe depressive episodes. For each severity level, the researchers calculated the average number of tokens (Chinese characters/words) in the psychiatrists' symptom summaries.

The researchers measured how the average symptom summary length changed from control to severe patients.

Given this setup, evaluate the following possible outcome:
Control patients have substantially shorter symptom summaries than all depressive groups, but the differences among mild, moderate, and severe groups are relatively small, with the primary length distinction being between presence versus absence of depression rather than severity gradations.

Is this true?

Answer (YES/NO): NO